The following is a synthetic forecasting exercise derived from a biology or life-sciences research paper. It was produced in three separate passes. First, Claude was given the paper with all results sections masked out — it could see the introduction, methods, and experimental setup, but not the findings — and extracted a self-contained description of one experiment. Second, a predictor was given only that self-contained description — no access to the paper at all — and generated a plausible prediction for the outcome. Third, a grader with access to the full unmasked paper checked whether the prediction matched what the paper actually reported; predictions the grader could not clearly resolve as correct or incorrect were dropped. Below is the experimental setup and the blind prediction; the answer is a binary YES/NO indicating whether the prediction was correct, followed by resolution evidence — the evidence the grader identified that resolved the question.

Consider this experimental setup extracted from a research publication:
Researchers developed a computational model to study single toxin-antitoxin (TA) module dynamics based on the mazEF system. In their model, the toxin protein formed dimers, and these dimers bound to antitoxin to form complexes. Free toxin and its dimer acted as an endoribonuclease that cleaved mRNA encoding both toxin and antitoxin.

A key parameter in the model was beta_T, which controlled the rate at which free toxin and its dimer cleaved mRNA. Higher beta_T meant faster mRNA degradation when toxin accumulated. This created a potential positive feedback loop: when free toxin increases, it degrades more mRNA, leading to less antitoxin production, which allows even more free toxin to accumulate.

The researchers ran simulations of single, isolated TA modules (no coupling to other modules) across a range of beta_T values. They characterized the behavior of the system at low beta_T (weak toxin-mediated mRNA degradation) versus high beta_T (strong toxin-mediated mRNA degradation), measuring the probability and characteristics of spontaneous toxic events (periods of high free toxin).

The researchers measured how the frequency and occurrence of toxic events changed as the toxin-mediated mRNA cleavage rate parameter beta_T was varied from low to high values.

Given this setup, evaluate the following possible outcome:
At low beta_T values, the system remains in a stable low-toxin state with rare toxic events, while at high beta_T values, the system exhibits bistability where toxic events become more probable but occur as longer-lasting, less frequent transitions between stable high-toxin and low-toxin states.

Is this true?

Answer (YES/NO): NO